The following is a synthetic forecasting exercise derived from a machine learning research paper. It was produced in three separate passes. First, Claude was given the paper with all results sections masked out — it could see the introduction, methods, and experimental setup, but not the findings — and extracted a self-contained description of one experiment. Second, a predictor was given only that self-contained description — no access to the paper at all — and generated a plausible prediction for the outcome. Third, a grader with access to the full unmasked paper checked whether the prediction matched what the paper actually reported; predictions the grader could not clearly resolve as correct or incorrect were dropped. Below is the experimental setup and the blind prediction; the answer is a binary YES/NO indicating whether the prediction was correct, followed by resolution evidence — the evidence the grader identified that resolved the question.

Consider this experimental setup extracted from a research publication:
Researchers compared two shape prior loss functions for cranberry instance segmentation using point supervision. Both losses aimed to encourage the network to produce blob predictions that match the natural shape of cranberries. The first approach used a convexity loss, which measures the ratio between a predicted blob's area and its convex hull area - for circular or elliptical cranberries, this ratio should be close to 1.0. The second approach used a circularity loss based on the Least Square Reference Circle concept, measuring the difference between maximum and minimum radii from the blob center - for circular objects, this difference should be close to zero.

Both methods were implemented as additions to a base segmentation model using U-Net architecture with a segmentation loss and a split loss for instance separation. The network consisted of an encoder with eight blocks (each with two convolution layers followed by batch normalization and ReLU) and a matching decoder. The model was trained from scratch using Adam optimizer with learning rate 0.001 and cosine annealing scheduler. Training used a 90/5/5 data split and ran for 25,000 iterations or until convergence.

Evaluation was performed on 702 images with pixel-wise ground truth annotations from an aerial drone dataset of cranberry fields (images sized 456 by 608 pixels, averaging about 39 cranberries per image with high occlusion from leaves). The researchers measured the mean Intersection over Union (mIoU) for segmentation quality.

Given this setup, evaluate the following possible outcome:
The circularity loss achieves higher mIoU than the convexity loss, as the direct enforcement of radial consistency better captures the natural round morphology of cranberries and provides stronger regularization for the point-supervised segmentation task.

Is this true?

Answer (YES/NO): NO